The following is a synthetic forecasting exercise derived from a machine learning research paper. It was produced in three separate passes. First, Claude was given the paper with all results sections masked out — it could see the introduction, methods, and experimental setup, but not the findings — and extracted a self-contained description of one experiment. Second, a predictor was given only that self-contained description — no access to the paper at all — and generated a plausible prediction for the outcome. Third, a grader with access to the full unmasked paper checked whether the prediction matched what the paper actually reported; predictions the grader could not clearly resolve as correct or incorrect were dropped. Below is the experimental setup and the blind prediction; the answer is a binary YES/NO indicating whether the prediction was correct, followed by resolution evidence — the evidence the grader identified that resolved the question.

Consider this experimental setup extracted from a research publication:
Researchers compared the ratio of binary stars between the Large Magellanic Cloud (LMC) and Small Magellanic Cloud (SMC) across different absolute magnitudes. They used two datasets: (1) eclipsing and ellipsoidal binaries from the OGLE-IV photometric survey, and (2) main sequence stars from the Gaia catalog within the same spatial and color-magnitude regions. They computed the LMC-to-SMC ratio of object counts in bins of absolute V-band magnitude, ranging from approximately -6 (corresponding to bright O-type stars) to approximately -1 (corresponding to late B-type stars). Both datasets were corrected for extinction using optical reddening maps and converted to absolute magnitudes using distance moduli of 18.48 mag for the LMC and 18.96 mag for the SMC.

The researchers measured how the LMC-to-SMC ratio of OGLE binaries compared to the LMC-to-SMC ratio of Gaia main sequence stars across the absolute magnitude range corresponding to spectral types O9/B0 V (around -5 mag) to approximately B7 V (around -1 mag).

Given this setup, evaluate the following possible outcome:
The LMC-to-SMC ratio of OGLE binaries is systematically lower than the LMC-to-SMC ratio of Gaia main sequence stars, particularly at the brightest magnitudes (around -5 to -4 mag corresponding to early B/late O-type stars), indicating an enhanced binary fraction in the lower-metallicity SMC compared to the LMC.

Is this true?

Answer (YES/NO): NO